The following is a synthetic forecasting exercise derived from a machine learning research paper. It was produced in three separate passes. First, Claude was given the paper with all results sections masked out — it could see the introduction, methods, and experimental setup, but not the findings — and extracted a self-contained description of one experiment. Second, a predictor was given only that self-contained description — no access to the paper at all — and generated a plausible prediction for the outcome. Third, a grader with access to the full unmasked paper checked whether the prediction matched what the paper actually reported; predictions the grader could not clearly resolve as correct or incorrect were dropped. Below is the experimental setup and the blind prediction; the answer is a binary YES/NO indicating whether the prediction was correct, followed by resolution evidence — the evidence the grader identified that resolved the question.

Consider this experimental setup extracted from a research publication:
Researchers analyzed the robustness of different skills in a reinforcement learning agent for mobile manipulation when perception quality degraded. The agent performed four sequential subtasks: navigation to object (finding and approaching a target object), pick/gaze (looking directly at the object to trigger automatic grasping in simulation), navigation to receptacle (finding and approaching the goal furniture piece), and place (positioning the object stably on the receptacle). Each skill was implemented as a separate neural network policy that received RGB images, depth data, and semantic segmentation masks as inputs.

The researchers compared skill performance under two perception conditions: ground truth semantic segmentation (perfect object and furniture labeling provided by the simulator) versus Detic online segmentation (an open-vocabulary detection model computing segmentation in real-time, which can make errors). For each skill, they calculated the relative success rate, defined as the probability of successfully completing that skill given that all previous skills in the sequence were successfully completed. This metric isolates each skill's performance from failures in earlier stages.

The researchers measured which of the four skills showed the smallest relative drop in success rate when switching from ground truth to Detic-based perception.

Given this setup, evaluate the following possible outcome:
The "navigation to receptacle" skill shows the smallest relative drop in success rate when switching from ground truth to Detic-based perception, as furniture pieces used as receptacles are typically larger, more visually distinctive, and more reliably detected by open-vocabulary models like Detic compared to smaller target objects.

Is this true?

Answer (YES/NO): YES